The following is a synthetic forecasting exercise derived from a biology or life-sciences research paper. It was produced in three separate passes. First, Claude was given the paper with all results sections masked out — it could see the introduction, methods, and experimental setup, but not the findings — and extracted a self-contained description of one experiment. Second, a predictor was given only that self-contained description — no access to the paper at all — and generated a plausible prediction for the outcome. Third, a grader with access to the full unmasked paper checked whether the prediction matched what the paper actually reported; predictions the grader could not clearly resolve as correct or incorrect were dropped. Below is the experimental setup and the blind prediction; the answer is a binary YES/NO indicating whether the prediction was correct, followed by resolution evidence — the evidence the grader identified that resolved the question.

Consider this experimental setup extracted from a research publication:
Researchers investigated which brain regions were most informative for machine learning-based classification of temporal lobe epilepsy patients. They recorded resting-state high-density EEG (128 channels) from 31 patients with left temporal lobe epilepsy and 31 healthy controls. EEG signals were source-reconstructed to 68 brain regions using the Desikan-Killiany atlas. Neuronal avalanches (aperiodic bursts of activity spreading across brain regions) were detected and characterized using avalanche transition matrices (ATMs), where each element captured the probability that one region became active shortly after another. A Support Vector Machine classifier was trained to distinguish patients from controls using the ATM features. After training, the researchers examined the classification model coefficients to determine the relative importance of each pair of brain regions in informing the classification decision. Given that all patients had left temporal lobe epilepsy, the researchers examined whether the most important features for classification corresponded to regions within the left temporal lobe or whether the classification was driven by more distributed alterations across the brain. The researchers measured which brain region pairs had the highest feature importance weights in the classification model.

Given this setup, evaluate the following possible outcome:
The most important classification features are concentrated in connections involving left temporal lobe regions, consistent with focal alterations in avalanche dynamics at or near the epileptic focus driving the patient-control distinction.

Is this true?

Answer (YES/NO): NO